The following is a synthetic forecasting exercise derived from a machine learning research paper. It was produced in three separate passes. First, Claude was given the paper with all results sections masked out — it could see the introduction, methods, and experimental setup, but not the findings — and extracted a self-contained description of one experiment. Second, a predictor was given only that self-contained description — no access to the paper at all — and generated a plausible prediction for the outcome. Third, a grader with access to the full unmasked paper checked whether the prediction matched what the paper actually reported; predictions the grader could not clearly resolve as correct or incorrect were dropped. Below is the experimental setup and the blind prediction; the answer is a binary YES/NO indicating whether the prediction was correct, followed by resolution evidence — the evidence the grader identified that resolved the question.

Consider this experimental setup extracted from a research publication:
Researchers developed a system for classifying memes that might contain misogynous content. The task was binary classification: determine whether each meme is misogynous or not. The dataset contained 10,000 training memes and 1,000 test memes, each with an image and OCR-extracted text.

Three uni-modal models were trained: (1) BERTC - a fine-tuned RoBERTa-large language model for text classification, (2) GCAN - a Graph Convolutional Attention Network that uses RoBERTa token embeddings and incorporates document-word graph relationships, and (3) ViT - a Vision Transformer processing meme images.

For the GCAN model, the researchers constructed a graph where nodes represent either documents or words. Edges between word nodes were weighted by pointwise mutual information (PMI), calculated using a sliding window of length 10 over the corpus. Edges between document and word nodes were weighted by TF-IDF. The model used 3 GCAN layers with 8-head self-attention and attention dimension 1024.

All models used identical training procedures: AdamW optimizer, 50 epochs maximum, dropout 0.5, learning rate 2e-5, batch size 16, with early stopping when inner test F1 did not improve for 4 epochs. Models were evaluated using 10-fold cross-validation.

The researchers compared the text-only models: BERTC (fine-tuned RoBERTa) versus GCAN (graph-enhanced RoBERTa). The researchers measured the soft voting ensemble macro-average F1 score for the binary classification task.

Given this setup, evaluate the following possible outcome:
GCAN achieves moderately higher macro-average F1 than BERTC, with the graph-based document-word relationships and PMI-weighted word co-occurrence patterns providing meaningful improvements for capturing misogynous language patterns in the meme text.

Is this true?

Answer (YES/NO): NO